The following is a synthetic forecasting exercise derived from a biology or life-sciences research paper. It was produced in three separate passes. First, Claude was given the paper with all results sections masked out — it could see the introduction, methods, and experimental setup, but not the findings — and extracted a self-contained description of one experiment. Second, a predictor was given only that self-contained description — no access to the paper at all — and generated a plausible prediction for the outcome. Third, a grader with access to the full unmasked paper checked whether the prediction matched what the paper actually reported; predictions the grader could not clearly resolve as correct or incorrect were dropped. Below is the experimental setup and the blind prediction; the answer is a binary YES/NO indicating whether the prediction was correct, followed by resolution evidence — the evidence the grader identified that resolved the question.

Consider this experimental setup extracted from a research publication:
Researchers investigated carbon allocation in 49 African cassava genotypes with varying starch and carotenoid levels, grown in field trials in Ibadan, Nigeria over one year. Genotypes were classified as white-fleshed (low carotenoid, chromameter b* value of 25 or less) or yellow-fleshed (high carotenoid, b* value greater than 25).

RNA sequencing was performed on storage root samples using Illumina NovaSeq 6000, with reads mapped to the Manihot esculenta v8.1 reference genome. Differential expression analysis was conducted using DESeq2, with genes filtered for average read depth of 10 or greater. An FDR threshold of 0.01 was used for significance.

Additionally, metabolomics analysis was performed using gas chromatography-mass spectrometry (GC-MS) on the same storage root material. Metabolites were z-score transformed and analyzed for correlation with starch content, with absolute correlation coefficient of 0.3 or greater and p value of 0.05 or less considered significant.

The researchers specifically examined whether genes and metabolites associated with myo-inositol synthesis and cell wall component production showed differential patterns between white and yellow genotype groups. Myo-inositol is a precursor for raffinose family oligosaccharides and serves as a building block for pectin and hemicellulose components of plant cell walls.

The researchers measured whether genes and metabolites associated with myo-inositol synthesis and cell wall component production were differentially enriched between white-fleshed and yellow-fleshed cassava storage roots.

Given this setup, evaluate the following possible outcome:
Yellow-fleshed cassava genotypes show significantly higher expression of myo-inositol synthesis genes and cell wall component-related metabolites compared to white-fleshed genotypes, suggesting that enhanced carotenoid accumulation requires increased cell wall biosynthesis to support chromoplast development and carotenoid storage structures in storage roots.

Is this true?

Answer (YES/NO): NO